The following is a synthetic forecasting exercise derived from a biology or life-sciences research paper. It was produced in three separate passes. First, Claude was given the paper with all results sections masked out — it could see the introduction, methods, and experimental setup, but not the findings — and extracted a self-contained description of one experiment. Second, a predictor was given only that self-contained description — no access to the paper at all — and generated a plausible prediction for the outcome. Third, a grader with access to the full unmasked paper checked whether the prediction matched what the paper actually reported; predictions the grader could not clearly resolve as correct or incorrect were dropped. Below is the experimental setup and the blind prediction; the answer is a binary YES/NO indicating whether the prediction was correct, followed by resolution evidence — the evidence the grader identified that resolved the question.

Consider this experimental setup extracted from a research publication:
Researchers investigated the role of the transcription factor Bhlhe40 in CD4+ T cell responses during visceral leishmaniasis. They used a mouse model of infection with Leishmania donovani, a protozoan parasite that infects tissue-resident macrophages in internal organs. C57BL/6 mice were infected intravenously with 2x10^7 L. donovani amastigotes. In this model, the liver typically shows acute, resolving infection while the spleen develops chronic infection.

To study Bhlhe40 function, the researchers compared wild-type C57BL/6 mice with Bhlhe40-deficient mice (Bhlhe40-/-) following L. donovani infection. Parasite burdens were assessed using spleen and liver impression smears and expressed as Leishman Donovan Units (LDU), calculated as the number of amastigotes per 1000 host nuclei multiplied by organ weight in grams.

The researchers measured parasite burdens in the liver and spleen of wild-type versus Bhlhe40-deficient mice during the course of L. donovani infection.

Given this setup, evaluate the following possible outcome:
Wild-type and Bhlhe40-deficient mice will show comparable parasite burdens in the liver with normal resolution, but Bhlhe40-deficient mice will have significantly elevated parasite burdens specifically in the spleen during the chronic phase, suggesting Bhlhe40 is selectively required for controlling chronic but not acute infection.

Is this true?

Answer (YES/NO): NO